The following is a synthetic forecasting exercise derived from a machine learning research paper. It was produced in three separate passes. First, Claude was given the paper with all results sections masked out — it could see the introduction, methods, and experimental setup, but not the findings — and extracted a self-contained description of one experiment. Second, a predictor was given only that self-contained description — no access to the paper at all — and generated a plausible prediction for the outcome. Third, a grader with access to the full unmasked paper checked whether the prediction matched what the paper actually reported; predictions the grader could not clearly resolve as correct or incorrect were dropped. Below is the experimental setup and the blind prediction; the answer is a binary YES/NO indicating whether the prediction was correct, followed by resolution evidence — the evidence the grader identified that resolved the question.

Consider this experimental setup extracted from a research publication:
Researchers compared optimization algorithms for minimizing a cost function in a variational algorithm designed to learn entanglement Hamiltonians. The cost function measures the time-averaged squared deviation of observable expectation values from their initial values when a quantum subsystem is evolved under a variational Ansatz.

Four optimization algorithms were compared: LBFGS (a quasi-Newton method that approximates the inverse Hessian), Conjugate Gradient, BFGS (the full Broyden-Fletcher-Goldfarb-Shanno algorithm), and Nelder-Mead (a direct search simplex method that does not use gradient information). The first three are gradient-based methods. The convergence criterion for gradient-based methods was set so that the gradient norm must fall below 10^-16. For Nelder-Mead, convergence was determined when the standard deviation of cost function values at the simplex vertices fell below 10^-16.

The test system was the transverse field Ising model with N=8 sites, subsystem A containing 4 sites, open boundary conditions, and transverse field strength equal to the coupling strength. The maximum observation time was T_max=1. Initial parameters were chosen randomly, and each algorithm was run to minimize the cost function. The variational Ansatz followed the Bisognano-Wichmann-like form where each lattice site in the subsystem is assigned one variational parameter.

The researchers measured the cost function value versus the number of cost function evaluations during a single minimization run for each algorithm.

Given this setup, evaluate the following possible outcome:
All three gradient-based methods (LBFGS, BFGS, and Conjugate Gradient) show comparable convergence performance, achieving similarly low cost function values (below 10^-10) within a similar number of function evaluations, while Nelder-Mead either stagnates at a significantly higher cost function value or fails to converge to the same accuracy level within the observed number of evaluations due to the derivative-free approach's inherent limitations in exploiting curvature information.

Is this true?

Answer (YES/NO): NO